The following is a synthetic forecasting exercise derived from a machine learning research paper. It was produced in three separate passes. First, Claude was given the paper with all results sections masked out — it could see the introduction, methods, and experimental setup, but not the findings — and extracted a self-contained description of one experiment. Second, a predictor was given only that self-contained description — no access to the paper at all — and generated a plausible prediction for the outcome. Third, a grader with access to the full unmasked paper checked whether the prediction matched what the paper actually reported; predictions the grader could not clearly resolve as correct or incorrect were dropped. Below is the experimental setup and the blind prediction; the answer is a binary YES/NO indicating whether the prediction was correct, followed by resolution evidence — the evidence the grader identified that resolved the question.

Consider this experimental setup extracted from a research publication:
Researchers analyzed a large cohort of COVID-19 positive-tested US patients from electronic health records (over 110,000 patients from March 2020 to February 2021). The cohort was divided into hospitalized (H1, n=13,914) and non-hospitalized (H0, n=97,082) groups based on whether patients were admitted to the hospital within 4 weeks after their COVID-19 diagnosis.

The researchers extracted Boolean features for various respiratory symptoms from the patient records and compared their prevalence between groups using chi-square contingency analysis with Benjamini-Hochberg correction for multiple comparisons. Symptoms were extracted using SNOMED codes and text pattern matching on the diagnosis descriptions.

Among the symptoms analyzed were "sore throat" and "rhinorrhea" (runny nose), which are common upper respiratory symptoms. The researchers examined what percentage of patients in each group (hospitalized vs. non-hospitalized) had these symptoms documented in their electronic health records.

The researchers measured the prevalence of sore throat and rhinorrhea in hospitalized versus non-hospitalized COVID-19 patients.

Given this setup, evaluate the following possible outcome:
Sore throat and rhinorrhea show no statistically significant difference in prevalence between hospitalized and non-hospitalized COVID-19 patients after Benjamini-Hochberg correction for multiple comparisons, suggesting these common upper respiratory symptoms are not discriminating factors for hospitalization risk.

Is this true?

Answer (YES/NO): NO